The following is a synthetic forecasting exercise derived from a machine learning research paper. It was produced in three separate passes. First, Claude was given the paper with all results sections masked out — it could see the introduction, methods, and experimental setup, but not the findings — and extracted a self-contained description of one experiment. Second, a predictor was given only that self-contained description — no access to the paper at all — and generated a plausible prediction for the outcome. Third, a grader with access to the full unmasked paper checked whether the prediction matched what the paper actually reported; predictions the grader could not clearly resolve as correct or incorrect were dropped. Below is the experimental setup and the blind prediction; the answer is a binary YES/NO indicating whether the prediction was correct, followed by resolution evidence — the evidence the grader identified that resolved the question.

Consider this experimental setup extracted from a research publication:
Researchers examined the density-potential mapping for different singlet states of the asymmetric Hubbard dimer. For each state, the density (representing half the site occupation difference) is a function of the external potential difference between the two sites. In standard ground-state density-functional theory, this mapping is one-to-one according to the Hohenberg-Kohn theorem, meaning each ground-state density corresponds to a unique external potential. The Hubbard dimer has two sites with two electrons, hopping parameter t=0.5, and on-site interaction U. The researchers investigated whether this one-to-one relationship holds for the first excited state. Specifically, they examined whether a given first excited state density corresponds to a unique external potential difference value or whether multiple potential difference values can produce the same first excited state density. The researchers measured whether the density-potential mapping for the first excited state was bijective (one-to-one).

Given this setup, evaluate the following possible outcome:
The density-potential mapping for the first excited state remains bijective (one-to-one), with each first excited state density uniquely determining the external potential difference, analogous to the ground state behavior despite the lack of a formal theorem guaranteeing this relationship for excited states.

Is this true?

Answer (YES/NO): NO